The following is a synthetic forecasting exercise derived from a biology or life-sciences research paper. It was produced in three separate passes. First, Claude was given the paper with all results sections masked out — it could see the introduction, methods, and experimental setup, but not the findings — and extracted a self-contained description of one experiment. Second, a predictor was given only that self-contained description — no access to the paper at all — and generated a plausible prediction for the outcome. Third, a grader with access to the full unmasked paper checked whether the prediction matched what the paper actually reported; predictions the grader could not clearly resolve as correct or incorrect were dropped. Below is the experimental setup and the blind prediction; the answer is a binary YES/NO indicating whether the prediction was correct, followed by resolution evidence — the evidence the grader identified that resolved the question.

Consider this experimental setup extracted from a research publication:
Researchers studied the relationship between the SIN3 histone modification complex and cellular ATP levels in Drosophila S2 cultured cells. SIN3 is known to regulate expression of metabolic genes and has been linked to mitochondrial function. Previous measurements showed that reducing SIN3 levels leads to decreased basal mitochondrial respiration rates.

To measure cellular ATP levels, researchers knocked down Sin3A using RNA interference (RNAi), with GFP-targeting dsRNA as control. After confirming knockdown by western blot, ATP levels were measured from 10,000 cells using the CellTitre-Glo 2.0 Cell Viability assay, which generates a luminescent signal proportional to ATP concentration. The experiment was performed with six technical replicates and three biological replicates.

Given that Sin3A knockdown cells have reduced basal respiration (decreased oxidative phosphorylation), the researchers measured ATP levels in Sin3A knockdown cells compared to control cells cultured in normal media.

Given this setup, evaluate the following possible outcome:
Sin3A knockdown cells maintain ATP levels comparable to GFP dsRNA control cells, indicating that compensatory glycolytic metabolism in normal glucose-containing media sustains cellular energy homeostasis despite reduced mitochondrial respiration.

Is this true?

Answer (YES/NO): NO